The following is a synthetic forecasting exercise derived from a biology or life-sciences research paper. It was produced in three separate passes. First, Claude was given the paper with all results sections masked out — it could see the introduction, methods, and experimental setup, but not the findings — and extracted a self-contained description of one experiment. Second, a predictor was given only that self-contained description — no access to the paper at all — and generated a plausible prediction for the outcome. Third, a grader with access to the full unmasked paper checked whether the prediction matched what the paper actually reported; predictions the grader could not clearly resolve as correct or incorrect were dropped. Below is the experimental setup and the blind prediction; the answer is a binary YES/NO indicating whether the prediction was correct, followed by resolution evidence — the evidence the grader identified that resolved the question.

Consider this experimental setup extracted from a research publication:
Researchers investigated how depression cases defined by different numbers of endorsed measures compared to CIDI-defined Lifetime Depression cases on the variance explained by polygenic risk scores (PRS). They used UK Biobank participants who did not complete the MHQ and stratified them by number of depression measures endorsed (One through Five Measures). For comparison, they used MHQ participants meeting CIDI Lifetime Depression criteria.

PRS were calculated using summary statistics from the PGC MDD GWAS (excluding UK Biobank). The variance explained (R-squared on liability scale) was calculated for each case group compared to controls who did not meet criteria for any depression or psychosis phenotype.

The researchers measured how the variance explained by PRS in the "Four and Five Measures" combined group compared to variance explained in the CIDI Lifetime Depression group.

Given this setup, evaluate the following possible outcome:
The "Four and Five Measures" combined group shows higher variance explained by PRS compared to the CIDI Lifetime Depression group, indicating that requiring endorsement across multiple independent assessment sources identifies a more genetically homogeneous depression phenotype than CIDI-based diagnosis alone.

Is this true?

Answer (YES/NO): YES